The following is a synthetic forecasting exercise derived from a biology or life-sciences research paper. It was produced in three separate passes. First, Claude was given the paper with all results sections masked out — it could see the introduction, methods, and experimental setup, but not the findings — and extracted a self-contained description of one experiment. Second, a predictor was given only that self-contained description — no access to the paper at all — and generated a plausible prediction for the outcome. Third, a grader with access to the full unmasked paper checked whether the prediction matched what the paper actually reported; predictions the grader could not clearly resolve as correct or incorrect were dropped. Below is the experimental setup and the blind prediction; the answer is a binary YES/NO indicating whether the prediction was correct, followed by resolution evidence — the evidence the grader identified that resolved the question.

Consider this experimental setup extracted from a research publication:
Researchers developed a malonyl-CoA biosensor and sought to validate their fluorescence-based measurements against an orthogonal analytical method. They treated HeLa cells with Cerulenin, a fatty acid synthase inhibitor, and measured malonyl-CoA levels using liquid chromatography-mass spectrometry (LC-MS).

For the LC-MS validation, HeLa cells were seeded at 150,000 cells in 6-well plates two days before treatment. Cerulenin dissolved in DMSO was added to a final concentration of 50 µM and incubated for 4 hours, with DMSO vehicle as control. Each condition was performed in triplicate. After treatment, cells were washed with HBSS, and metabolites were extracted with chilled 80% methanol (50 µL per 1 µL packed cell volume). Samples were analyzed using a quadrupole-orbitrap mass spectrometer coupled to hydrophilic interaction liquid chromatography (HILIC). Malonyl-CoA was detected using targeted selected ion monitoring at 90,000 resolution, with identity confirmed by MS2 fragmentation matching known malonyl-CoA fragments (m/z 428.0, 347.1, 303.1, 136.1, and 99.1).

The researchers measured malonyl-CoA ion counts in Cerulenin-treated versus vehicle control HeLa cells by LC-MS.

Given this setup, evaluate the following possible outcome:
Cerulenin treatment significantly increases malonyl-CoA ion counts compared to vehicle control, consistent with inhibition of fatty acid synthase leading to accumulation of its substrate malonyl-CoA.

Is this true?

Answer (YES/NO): YES